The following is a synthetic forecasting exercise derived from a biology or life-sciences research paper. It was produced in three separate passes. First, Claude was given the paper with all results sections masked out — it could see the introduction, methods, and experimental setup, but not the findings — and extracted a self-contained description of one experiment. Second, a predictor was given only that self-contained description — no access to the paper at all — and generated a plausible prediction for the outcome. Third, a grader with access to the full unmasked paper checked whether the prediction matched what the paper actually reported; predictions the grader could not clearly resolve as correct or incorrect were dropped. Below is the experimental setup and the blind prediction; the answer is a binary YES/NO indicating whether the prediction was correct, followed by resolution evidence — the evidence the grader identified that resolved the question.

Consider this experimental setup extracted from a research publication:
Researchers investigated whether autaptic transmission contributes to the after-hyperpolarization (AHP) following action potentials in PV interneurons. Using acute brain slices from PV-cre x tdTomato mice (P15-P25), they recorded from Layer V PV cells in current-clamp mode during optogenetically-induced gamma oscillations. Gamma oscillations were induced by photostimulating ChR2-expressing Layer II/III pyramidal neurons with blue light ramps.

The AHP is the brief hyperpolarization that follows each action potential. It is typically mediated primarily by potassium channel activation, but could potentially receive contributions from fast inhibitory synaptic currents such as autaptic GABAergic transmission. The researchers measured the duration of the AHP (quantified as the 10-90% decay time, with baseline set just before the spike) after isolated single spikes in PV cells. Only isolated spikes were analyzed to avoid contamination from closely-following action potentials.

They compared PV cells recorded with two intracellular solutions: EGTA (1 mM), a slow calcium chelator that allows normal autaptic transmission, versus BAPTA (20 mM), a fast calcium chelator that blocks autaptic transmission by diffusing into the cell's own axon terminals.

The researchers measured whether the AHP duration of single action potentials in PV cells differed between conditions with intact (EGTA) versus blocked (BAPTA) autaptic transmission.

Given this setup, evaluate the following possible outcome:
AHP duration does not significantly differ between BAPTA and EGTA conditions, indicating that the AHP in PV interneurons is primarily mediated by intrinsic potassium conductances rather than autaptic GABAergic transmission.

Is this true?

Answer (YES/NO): NO